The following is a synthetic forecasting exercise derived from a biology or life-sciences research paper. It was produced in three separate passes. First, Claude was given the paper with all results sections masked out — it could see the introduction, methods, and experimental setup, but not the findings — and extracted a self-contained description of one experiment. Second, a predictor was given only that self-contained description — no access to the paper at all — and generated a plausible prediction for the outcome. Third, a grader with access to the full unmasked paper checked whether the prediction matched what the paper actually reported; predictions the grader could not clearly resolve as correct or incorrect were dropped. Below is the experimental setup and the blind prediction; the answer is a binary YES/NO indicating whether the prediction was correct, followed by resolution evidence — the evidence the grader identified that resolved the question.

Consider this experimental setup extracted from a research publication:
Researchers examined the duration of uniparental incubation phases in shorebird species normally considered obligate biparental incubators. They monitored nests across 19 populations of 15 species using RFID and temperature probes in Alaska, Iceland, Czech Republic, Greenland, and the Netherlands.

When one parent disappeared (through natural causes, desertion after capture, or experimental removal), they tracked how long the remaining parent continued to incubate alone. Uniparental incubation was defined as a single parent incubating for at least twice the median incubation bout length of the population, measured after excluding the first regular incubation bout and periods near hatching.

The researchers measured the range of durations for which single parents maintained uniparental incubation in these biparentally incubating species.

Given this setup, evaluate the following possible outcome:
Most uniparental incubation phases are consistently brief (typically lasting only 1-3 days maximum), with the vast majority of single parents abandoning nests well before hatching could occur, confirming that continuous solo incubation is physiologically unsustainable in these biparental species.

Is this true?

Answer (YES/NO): NO